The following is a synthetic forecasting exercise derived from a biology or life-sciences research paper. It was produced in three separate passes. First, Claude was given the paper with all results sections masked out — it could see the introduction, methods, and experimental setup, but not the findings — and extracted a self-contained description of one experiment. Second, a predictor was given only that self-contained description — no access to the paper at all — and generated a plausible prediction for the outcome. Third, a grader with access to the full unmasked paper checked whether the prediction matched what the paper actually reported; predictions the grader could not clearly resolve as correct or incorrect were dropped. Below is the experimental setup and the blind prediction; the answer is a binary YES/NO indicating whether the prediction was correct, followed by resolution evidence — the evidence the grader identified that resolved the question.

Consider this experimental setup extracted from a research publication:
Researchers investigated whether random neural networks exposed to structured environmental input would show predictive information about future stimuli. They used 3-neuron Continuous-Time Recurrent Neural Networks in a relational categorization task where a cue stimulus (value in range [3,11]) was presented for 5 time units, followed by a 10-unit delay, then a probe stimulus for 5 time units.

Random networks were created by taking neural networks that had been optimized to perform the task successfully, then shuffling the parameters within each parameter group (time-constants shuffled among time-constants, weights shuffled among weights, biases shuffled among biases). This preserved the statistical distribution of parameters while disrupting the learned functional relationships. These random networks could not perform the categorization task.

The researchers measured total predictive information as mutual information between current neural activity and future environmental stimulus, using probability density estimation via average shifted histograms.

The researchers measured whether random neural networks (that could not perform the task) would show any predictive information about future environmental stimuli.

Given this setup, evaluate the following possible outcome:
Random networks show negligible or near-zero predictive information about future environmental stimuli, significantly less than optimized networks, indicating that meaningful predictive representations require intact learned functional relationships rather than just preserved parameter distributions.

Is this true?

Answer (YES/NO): NO